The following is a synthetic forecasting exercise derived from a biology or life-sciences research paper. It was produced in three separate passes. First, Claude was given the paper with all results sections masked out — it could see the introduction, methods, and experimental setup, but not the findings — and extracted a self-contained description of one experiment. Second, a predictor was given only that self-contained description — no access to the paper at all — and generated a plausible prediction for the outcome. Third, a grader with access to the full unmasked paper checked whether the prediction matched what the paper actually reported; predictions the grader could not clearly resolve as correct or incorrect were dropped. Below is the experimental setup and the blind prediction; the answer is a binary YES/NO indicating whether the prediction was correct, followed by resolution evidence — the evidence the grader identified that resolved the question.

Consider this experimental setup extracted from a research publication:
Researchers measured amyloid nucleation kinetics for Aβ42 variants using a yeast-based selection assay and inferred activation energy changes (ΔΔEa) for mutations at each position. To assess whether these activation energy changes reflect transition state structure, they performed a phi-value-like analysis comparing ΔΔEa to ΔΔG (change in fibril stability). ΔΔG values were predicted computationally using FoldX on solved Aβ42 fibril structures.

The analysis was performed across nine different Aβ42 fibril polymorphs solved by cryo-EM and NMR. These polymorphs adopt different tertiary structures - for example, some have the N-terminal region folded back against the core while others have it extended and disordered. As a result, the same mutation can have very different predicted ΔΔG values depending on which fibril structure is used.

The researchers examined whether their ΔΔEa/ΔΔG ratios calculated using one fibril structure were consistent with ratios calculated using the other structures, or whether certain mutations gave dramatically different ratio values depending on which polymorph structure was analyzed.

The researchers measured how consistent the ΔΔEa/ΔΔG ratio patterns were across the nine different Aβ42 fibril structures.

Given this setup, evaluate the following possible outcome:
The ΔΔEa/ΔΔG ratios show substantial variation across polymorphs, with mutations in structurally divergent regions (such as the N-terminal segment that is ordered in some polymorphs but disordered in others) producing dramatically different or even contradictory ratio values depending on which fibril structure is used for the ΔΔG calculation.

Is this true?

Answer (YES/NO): NO